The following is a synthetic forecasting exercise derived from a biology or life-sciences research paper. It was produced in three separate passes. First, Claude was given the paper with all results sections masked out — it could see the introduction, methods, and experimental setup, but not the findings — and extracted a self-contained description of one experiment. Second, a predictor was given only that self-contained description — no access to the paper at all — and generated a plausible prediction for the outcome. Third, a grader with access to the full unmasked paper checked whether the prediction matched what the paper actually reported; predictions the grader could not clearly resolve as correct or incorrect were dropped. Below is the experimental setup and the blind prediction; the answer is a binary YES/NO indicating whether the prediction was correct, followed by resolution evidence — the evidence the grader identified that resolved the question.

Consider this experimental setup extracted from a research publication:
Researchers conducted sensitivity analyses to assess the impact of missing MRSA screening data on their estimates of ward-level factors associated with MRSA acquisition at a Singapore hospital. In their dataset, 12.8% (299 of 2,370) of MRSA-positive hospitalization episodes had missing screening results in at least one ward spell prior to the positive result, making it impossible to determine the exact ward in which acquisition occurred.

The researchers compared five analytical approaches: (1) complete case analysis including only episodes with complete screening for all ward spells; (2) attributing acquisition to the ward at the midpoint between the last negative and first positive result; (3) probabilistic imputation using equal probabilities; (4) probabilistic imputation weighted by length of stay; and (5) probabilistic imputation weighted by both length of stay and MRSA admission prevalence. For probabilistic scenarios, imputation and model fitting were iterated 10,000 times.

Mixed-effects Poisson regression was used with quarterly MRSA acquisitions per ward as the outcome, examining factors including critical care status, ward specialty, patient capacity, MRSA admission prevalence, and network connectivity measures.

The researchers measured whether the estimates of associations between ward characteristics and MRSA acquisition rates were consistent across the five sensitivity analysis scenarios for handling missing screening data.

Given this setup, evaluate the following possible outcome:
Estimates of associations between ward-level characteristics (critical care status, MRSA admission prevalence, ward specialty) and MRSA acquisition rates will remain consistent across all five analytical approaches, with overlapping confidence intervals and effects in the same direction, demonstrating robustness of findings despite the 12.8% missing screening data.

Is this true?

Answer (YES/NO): YES